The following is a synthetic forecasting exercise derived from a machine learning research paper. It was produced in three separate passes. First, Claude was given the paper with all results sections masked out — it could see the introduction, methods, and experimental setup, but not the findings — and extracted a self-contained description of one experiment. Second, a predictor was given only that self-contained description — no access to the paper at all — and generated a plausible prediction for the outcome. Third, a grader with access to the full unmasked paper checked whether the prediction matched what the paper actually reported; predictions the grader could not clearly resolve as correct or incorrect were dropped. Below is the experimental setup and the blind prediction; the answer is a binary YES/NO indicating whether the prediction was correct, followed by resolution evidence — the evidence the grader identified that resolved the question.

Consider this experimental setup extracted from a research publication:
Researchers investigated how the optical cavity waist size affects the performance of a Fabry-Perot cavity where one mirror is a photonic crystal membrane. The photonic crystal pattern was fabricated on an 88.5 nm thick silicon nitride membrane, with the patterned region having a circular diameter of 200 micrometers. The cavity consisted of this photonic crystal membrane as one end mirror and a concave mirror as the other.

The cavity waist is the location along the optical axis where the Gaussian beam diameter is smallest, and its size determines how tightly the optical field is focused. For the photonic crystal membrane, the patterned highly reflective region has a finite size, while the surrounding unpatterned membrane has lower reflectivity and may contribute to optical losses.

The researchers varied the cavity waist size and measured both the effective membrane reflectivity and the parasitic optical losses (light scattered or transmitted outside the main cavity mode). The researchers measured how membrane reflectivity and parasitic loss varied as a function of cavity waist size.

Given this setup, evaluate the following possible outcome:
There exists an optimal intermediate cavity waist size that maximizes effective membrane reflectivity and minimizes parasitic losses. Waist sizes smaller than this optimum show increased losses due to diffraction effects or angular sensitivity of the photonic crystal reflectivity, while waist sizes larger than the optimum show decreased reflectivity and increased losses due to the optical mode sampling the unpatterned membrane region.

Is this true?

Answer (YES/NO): NO